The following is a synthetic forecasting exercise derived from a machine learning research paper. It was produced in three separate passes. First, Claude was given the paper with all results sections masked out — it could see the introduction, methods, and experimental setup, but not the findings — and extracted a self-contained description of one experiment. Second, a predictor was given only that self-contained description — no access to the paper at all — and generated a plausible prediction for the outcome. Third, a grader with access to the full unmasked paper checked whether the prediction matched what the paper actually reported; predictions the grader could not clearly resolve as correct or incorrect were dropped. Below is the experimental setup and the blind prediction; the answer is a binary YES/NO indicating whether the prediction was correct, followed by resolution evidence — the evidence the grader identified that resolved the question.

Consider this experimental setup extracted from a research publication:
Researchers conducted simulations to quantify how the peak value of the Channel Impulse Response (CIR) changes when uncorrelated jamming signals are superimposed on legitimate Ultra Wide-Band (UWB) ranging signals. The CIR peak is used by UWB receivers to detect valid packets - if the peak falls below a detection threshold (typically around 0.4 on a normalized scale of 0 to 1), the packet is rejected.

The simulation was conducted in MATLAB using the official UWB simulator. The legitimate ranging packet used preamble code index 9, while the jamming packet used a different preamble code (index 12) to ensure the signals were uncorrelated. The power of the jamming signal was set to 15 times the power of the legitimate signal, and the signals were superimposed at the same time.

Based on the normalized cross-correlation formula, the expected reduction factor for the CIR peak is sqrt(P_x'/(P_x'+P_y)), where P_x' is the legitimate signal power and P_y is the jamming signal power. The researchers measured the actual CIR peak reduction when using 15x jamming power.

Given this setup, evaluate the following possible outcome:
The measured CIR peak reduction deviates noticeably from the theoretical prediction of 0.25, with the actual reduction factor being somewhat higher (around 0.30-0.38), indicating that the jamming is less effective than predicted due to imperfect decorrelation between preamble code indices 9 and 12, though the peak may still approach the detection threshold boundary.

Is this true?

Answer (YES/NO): NO